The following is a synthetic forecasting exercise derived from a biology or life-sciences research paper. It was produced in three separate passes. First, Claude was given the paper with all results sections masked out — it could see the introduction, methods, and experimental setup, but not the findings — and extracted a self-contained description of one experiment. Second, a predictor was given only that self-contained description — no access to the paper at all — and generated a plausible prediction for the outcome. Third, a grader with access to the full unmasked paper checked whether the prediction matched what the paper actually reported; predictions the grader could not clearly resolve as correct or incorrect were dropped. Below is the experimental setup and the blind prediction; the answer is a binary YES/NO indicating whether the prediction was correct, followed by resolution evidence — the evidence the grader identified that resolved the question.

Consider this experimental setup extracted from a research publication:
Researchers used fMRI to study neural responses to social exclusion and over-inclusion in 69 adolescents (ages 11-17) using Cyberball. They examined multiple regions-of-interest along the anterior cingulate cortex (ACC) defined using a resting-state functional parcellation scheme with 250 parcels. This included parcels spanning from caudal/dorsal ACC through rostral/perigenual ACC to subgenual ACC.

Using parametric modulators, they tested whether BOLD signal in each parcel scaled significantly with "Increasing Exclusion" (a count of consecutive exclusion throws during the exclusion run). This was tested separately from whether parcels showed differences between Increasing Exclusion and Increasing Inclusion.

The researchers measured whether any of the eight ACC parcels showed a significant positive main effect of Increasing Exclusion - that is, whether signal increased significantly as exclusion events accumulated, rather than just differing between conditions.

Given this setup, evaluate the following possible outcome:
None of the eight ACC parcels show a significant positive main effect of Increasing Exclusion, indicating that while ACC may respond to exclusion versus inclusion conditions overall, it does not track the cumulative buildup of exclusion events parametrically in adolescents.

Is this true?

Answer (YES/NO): NO